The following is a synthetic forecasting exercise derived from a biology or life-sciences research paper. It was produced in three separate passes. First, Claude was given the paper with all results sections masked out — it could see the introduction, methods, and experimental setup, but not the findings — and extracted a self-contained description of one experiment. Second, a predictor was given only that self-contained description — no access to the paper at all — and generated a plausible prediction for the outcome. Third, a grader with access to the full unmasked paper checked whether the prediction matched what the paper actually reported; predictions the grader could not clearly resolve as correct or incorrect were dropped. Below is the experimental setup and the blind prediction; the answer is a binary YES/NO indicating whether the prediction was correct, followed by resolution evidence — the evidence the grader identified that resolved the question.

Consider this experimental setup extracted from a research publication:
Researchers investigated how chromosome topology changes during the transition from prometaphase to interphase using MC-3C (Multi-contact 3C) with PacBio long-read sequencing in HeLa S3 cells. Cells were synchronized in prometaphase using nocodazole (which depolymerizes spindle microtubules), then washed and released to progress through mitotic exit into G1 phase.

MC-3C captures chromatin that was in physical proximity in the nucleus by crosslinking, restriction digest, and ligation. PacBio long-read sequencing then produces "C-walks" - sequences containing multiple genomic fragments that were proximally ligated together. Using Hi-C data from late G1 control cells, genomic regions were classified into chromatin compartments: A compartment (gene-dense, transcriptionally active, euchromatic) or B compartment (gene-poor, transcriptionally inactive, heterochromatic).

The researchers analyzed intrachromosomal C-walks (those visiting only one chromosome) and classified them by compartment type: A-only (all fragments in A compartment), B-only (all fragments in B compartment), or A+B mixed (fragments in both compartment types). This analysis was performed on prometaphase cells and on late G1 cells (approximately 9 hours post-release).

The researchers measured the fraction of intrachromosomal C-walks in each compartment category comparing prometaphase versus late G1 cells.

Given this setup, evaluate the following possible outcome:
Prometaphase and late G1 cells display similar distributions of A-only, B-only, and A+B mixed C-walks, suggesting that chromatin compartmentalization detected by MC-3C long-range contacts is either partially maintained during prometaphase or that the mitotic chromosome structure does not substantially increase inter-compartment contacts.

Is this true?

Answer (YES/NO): NO